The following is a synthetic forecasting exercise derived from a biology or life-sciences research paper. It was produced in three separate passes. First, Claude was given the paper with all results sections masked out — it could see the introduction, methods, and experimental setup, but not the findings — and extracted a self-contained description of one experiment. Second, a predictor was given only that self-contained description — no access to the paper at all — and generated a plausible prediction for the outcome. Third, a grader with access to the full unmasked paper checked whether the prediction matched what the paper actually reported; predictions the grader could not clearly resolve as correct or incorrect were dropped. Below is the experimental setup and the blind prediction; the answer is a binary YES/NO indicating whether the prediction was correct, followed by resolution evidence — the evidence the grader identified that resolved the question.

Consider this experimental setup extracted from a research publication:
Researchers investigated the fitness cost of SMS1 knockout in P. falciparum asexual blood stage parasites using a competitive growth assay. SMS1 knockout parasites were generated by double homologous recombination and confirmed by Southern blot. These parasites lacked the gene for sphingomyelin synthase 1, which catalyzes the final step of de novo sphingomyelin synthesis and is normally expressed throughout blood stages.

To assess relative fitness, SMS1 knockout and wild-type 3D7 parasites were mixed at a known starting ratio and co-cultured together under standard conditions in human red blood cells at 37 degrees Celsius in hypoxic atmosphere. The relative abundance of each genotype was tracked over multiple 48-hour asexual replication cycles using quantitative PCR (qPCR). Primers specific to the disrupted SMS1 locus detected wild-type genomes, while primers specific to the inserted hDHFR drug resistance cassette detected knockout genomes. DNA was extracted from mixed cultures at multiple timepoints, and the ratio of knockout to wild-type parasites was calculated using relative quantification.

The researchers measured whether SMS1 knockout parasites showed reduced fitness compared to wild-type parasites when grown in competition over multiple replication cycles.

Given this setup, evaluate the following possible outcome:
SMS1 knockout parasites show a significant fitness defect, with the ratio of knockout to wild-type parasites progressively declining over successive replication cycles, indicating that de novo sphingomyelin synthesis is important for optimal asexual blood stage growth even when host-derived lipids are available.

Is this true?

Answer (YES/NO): YES